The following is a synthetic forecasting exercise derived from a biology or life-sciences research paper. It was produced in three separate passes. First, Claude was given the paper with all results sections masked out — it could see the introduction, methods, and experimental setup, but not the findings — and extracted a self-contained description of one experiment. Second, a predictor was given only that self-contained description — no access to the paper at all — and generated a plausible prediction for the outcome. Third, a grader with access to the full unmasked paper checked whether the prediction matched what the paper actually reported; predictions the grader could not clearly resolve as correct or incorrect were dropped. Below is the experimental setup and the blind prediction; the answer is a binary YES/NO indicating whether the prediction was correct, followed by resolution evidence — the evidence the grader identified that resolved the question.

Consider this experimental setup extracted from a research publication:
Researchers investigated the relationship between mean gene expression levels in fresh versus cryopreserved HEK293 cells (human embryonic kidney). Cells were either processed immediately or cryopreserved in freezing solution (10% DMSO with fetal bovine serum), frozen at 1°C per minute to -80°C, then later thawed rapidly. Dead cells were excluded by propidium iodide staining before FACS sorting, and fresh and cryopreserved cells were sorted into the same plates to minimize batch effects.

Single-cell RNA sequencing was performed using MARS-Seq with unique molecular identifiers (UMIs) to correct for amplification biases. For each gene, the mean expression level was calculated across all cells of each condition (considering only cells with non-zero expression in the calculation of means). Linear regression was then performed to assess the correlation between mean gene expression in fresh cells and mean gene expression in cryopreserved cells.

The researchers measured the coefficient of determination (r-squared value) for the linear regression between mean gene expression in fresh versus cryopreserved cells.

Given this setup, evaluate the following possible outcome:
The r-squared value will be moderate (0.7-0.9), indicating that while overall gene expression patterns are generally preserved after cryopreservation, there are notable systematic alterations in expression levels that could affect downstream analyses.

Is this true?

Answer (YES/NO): NO